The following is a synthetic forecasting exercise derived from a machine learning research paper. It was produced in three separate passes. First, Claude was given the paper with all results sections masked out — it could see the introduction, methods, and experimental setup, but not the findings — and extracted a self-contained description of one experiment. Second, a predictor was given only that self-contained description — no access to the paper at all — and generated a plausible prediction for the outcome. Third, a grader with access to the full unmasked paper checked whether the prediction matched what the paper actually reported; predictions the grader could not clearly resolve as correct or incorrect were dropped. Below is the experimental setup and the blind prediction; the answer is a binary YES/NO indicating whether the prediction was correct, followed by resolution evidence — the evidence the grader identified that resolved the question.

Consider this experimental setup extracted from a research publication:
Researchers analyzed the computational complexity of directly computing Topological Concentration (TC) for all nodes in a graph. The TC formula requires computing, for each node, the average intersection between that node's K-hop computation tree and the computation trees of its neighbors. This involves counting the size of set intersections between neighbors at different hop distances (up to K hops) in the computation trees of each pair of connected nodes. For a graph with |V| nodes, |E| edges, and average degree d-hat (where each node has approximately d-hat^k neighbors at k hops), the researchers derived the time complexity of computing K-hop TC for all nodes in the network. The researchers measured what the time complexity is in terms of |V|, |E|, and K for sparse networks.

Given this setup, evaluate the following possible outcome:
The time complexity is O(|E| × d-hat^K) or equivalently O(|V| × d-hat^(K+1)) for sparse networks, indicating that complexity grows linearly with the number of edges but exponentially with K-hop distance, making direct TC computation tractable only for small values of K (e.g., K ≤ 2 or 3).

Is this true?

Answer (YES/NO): NO